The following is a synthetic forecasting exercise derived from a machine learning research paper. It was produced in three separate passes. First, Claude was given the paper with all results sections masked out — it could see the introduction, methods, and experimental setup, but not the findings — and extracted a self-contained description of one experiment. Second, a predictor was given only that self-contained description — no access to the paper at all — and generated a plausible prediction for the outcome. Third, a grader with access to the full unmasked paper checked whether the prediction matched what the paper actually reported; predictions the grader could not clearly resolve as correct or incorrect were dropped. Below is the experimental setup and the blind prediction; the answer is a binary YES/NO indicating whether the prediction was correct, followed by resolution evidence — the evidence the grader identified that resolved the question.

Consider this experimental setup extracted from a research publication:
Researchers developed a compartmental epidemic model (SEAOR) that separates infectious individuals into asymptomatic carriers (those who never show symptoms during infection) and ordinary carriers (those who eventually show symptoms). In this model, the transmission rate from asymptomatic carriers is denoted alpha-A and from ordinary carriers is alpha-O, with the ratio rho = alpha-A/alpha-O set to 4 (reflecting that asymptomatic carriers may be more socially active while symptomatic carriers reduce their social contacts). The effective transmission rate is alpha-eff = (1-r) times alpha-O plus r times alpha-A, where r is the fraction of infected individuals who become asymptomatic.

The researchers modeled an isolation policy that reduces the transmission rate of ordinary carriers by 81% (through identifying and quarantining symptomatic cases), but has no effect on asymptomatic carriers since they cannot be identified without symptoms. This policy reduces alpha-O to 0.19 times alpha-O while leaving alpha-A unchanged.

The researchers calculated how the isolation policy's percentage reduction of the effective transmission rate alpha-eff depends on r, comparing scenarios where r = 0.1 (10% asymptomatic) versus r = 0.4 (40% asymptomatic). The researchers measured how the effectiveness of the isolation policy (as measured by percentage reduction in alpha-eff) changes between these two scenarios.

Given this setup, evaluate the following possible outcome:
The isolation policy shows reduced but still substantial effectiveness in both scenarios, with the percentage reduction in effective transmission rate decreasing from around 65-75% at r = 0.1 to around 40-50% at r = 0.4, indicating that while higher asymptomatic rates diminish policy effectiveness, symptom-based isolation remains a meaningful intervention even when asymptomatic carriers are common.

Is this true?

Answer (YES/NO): NO